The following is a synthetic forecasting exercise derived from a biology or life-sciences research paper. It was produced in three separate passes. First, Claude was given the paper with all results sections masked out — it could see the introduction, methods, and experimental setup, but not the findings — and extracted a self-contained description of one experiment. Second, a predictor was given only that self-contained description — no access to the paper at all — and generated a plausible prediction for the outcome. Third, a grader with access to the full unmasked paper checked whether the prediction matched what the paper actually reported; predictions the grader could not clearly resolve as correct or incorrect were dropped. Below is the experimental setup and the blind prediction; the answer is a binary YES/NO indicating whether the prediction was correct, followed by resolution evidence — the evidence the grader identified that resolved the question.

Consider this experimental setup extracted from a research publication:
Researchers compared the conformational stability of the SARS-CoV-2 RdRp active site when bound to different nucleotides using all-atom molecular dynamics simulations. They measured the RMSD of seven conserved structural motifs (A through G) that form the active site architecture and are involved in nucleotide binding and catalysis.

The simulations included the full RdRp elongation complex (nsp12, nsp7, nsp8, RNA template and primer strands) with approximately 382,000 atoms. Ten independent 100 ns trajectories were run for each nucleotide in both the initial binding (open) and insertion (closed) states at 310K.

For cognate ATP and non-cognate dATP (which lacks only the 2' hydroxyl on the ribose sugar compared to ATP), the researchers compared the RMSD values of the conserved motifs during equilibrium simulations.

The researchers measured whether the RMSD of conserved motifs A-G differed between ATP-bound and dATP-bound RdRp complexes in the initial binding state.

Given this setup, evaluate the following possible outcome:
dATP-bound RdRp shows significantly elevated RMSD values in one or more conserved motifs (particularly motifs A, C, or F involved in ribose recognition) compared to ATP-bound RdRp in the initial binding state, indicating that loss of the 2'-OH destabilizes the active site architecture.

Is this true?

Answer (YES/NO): NO